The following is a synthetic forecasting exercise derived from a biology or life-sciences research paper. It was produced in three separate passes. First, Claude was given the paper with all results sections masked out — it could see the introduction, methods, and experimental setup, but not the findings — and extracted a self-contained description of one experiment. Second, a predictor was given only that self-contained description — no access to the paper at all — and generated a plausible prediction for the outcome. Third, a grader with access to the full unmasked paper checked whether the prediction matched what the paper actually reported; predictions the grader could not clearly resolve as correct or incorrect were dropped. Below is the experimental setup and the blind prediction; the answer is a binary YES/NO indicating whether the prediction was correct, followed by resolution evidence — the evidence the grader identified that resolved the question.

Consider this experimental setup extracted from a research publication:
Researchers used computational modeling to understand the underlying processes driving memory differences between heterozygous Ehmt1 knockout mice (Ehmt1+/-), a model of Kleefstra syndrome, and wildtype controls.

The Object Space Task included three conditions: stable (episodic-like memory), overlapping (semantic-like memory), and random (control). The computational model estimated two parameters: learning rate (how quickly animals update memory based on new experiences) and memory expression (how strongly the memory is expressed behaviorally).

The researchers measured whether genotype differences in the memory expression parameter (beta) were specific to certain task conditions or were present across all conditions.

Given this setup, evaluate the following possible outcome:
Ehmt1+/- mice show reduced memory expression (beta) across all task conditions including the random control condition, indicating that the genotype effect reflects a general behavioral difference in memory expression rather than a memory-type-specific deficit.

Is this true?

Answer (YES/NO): NO